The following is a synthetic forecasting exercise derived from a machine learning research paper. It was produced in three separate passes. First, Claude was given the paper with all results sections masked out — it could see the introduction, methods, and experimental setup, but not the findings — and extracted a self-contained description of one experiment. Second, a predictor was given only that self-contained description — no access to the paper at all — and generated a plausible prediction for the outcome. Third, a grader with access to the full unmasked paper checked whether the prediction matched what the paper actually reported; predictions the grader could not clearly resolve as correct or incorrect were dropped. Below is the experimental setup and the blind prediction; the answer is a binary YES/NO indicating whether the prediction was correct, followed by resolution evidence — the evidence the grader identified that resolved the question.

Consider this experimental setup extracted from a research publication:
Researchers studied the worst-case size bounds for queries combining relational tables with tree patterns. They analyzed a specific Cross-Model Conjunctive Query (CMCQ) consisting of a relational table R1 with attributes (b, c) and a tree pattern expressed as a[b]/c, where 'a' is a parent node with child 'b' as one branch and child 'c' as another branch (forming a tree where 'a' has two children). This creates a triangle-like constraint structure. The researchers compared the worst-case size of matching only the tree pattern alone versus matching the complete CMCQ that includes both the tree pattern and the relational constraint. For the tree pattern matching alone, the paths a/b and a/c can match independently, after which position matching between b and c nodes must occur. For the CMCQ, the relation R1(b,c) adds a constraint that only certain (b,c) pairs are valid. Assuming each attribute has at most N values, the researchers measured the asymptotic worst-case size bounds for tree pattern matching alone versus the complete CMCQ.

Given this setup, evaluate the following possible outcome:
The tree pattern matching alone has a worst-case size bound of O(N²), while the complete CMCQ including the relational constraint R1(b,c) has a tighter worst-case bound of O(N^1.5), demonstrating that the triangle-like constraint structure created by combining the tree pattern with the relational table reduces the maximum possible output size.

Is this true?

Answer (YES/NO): YES